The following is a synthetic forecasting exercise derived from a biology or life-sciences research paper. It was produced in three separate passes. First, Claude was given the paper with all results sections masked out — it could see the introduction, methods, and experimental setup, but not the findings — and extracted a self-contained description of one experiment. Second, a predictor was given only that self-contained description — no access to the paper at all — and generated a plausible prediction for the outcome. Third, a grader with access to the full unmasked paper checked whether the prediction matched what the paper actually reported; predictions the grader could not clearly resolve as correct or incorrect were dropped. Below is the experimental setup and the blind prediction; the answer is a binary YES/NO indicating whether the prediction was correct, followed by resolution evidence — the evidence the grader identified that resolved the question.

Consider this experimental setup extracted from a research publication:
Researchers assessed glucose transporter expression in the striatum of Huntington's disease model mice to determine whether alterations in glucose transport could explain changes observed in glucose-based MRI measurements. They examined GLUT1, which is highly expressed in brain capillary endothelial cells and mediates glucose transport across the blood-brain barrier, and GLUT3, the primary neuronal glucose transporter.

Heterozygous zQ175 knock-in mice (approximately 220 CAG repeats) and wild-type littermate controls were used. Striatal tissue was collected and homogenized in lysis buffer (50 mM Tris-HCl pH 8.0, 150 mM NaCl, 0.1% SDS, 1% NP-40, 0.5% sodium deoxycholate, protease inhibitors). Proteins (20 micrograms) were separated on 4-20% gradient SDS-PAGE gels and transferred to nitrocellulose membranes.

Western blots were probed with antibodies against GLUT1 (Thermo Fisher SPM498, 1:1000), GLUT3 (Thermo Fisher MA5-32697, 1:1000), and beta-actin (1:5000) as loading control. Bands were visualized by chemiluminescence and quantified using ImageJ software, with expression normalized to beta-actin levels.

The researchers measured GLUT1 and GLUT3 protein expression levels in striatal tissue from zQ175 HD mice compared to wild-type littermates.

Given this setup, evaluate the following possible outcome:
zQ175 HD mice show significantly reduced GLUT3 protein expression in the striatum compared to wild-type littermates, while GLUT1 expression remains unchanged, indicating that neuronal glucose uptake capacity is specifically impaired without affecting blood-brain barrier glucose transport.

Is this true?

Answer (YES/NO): YES